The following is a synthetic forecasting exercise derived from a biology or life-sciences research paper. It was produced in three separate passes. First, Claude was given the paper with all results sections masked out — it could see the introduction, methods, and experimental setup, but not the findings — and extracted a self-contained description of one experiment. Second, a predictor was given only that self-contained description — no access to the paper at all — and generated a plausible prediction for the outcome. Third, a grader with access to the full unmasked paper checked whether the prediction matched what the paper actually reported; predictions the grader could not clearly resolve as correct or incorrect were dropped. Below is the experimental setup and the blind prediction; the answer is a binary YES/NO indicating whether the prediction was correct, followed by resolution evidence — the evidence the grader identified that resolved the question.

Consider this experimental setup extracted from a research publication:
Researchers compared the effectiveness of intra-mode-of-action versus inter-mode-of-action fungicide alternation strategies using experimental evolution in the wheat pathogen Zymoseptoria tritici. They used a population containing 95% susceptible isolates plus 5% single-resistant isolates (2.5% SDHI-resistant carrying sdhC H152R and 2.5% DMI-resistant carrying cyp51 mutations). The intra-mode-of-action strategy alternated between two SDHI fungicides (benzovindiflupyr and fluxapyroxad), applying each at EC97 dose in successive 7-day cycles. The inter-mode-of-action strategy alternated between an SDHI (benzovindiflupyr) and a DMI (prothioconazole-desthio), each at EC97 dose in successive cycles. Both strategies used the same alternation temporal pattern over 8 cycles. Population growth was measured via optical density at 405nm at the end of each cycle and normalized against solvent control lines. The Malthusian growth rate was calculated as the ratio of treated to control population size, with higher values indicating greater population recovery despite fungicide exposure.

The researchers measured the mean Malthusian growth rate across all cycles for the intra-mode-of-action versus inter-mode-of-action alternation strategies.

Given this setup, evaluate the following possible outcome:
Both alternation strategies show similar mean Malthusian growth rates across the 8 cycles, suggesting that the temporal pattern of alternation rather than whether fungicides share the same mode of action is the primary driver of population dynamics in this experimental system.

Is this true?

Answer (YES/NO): NO